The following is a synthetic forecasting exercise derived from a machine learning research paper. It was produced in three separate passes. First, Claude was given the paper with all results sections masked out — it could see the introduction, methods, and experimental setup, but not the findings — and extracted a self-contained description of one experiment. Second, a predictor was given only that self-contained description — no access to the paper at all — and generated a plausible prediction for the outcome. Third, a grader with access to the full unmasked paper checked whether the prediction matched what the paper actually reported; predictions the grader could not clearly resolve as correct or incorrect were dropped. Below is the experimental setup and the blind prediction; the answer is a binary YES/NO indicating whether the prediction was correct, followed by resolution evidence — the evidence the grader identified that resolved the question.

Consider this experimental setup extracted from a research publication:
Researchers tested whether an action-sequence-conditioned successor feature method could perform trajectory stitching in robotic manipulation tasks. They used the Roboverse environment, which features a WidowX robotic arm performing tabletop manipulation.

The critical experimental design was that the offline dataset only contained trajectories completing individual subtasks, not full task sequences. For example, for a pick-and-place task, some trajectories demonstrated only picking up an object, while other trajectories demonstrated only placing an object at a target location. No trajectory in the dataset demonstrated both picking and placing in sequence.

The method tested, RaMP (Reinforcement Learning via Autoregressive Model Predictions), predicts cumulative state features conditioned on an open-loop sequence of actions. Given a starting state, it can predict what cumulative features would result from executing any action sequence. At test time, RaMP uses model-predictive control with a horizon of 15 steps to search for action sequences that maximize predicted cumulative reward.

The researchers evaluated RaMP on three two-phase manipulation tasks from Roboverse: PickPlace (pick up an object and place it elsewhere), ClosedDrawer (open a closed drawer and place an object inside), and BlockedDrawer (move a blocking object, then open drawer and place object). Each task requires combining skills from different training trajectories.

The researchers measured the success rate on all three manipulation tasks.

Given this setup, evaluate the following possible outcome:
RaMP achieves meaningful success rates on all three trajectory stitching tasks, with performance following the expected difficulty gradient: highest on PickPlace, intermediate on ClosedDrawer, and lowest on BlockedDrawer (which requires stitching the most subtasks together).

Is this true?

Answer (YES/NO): NO